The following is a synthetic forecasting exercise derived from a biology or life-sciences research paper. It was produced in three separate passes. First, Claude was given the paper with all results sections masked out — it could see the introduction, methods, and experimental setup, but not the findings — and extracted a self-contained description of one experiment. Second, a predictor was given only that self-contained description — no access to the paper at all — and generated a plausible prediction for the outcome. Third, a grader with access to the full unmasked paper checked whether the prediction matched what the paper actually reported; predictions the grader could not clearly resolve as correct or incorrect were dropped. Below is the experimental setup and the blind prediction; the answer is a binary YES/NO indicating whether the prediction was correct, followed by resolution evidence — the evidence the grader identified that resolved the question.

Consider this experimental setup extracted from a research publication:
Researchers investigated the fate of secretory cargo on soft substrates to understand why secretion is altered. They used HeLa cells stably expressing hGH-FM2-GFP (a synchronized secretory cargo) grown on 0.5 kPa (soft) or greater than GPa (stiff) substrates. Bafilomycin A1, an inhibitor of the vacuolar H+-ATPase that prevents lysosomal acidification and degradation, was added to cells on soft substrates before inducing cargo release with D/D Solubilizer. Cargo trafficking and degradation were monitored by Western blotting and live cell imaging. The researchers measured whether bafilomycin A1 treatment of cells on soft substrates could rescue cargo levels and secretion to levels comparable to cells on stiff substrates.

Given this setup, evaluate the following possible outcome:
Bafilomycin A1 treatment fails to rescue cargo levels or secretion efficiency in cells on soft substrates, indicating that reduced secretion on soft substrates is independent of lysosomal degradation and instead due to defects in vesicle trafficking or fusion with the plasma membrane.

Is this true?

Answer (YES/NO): NO